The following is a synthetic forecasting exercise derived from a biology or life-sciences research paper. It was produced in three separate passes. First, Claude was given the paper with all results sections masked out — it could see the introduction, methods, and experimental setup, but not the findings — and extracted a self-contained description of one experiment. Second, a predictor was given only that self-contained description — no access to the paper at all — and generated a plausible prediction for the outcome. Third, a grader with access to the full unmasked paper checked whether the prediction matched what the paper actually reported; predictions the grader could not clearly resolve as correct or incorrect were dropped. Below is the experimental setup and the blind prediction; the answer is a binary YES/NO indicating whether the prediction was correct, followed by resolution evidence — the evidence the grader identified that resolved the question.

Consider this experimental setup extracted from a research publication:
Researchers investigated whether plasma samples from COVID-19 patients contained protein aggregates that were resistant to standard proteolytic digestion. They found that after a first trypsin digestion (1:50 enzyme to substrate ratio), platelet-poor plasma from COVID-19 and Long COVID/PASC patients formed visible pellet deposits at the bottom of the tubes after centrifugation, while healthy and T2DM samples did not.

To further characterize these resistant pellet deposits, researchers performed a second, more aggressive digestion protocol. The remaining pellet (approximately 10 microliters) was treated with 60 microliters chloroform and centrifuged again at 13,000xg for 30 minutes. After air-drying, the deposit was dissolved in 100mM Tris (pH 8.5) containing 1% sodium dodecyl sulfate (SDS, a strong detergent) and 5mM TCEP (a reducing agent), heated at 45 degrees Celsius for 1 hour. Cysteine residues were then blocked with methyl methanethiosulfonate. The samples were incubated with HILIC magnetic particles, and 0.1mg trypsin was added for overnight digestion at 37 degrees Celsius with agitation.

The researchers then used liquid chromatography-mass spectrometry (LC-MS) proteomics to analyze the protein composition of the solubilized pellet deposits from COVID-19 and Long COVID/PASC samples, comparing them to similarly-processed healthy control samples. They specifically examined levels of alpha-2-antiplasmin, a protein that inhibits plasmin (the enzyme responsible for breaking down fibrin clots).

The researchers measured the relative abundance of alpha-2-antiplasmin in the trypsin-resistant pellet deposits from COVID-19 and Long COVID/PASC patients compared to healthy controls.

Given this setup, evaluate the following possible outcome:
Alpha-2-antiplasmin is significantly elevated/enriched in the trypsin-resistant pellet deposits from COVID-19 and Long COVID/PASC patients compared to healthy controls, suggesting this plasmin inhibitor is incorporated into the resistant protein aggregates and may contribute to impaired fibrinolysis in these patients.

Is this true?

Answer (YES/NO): NO